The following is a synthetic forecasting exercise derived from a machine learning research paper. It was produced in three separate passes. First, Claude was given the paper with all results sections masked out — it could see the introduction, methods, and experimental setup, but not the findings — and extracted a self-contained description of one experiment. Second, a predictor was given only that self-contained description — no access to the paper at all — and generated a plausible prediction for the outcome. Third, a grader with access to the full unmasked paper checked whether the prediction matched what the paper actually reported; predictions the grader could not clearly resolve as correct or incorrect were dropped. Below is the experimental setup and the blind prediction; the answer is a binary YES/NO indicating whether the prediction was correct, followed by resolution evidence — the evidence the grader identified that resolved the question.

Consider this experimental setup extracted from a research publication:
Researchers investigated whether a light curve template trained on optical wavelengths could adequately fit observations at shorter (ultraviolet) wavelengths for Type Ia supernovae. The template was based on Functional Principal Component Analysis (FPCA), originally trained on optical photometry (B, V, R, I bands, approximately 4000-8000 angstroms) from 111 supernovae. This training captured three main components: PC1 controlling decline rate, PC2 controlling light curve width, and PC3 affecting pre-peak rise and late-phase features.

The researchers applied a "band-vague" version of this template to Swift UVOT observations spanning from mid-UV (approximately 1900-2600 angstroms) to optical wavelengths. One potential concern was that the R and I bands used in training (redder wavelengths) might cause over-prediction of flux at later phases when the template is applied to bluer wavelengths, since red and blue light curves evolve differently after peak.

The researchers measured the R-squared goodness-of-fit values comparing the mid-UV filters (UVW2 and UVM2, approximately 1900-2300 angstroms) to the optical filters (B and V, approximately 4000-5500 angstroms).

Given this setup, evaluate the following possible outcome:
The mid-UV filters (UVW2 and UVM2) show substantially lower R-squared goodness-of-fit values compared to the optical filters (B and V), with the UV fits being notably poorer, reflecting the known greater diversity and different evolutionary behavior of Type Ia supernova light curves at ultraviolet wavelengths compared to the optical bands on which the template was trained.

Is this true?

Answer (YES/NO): NO